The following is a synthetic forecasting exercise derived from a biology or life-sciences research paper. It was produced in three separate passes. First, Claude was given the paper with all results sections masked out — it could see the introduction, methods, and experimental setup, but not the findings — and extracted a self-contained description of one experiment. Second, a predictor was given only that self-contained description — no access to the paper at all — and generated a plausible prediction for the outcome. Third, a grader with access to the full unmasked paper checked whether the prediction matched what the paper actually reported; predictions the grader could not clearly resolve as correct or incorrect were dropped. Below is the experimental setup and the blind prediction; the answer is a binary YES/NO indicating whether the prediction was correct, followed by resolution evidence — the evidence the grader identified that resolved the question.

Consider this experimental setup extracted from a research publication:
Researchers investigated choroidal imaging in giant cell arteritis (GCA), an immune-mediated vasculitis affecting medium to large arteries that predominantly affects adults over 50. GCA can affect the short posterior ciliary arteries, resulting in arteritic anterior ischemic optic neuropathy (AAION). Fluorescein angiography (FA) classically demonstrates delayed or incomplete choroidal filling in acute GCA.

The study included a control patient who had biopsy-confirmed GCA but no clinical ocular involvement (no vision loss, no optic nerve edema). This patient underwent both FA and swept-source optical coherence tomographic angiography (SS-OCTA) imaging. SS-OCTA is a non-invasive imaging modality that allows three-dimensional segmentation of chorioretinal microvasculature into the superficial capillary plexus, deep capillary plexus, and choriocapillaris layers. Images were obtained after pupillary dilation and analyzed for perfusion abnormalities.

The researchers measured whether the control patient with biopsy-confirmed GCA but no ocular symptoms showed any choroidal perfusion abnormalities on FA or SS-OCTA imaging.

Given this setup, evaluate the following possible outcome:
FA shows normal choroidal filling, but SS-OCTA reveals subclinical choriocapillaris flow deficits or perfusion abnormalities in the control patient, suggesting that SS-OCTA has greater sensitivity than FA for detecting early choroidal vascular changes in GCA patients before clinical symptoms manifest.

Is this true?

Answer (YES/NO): NO